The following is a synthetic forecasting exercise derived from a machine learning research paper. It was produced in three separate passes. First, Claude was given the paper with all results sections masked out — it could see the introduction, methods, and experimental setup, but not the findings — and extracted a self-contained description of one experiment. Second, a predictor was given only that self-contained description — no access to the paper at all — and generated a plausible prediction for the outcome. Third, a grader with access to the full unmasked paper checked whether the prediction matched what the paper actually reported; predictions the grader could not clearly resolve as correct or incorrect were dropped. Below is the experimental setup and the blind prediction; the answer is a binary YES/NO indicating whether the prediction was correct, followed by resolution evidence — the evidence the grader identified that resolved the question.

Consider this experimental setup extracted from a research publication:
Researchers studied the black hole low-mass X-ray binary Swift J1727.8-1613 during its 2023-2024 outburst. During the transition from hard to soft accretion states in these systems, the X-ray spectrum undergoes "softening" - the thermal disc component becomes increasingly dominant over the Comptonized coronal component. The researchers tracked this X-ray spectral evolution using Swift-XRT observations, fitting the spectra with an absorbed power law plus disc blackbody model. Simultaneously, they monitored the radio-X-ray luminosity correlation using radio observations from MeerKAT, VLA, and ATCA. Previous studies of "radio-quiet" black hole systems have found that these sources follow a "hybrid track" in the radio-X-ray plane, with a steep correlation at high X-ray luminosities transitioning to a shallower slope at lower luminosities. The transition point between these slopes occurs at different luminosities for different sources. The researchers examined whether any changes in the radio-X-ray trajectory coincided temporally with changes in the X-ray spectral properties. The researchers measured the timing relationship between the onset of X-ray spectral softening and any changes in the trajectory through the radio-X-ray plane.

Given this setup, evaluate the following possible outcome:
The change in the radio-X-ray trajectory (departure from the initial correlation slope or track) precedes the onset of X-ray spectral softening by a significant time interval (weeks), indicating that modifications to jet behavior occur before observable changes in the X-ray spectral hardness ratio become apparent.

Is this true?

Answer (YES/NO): NO